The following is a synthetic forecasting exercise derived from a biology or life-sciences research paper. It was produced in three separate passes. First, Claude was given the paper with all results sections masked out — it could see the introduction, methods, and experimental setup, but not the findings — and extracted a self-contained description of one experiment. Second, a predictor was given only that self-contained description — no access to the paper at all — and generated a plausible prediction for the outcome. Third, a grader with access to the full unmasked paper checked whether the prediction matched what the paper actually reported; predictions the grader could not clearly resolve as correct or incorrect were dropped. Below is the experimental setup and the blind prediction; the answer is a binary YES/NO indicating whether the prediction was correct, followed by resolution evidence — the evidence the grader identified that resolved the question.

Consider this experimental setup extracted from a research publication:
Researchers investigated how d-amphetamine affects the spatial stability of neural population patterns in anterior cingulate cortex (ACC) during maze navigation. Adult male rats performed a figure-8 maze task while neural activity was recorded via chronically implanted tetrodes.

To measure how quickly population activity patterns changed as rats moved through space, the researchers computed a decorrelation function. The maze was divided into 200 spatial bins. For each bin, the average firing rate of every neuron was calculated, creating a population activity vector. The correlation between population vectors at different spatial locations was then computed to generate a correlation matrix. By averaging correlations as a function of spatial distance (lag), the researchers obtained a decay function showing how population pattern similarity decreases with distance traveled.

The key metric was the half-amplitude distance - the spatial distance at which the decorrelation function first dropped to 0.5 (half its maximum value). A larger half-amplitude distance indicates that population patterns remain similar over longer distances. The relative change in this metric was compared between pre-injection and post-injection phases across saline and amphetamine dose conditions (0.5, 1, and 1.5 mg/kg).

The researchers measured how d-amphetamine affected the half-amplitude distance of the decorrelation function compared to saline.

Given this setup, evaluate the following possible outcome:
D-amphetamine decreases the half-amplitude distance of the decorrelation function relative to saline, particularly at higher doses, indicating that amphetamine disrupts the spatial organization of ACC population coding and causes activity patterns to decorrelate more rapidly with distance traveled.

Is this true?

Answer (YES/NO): NO